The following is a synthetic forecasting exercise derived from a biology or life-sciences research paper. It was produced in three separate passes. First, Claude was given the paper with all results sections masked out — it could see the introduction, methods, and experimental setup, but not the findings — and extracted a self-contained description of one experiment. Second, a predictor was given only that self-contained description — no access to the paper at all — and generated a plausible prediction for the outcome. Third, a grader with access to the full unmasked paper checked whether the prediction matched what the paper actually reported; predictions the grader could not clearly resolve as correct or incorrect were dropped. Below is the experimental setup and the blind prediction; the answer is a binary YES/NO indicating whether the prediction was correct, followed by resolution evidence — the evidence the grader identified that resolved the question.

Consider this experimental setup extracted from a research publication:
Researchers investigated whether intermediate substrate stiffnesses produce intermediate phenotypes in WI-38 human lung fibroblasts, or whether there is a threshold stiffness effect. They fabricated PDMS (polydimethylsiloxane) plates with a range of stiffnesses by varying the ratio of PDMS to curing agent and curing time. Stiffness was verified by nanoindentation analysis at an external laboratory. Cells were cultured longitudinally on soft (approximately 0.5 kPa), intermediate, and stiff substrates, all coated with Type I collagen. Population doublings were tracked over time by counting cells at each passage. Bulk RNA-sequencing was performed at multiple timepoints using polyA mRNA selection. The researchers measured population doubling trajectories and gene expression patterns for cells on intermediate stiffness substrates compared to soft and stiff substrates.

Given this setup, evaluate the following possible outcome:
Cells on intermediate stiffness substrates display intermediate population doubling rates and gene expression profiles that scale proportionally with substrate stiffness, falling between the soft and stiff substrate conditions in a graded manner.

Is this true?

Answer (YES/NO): NO